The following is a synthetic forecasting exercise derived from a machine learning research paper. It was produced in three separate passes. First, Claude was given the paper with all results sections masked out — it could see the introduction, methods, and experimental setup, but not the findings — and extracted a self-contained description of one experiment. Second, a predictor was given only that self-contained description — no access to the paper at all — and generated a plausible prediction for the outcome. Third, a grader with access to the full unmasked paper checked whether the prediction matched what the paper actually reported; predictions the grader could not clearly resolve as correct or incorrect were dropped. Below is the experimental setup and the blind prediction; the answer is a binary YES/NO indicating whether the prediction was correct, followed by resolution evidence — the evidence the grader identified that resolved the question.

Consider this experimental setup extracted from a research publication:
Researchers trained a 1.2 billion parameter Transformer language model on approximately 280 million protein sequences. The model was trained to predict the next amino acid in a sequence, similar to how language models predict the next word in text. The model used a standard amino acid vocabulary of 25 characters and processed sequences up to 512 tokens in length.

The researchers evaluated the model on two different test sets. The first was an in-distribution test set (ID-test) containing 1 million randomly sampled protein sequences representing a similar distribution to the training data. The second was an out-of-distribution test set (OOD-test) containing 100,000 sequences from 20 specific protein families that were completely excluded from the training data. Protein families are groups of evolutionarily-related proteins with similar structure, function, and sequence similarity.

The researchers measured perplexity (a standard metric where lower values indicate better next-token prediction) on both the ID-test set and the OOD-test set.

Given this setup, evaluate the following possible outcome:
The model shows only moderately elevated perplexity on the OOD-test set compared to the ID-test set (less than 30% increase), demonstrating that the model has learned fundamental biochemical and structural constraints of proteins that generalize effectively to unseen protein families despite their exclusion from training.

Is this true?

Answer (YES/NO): NO